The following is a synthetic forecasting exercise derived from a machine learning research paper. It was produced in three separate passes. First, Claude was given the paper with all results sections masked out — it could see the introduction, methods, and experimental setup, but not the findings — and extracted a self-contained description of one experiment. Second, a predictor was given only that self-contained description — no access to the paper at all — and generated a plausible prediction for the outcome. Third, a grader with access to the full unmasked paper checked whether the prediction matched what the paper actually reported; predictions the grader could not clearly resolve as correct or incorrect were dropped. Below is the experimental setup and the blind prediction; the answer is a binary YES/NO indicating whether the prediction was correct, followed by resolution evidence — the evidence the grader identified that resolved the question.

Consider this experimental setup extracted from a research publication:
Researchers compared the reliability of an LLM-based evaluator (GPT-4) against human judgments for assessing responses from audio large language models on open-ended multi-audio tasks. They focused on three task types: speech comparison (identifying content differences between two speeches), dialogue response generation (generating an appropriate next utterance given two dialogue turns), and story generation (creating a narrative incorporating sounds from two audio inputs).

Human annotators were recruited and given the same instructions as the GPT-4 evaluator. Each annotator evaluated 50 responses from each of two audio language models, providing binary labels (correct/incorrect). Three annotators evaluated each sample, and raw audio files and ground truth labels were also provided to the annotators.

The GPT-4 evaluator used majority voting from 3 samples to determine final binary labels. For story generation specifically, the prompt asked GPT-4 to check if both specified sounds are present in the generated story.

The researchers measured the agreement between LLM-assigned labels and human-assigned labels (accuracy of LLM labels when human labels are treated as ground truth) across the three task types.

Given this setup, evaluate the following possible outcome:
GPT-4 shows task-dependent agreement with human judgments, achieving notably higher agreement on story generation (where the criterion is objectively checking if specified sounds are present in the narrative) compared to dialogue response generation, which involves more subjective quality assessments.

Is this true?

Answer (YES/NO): YES